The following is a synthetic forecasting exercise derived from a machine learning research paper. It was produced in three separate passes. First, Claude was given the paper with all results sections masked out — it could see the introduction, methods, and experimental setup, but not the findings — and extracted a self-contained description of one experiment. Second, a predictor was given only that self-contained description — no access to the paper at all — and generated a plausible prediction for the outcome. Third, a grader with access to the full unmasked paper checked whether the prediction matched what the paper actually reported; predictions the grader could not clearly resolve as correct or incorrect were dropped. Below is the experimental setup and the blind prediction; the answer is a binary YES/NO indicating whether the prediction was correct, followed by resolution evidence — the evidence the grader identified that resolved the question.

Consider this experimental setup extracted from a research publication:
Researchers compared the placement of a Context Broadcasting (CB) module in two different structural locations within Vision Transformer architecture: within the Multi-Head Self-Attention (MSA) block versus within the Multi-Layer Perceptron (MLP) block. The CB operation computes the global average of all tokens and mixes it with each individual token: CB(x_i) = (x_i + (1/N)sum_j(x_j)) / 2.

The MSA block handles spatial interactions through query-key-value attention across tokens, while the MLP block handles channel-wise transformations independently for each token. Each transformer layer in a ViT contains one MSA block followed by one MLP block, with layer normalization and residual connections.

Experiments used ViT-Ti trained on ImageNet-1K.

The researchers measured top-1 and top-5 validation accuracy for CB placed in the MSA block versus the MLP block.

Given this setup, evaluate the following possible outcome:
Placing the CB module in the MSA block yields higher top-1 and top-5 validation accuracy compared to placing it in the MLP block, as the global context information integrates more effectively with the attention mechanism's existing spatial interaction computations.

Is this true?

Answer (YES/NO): NO